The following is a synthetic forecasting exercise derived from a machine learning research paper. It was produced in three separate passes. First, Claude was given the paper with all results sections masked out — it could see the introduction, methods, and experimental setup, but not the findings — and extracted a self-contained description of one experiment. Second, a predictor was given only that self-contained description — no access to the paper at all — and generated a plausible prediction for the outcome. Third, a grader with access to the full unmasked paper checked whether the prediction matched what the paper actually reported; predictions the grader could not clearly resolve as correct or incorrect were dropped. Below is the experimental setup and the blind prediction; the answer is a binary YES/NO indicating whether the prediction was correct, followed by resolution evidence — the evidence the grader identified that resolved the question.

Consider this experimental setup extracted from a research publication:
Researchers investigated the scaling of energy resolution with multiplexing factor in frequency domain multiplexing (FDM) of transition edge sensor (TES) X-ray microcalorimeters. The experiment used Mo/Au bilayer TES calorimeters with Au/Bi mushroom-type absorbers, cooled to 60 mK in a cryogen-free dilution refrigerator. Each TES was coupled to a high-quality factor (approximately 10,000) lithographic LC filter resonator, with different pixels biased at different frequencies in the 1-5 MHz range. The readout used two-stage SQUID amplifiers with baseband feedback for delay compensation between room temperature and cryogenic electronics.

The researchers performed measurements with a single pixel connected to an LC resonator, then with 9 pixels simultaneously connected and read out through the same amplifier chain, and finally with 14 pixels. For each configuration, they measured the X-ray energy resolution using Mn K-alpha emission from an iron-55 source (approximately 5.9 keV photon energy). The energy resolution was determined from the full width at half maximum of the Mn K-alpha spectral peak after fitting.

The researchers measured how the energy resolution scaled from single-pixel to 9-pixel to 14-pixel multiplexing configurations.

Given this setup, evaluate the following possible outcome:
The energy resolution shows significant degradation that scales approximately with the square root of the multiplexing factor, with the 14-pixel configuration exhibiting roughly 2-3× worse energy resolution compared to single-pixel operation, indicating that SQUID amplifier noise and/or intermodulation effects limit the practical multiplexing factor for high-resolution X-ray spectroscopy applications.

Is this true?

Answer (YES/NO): NO